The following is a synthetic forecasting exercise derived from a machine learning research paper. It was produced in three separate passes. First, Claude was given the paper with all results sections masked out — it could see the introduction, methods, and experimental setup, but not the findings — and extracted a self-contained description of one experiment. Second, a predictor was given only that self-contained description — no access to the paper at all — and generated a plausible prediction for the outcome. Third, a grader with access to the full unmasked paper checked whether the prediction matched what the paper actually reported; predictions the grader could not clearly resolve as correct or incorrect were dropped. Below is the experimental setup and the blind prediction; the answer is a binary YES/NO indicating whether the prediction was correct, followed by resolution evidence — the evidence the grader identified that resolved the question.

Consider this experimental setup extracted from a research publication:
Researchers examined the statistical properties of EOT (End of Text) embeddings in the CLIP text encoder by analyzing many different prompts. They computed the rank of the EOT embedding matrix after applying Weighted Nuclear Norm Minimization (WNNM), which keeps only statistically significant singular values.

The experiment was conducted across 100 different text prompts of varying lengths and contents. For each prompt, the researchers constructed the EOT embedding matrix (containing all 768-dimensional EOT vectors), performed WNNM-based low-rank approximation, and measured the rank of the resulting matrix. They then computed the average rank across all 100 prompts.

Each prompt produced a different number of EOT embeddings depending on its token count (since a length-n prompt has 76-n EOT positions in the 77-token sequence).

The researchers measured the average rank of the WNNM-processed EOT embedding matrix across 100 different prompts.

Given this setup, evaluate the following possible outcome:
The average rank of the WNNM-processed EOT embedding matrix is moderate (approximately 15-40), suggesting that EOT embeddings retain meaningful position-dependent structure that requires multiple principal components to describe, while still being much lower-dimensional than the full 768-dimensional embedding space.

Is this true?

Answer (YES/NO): NO